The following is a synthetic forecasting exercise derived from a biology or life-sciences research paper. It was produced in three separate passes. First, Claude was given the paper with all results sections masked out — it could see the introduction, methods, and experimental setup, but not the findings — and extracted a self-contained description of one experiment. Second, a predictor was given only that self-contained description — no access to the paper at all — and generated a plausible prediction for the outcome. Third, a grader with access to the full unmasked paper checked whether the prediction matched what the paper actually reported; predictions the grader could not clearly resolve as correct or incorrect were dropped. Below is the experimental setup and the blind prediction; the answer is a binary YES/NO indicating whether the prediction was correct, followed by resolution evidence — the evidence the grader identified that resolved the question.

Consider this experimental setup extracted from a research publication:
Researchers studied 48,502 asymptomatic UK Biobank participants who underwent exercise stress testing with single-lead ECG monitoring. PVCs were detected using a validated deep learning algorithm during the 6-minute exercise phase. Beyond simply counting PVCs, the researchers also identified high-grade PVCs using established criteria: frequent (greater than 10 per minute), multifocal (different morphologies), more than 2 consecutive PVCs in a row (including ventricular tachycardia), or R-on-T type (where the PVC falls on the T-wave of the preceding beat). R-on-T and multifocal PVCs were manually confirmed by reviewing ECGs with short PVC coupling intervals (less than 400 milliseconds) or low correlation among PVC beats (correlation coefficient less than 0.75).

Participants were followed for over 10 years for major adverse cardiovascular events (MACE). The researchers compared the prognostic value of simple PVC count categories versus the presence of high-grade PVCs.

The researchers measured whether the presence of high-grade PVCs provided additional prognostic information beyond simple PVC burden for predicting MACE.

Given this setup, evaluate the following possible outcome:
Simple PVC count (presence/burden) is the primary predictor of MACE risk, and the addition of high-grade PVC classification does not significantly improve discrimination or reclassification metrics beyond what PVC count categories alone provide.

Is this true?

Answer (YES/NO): NO